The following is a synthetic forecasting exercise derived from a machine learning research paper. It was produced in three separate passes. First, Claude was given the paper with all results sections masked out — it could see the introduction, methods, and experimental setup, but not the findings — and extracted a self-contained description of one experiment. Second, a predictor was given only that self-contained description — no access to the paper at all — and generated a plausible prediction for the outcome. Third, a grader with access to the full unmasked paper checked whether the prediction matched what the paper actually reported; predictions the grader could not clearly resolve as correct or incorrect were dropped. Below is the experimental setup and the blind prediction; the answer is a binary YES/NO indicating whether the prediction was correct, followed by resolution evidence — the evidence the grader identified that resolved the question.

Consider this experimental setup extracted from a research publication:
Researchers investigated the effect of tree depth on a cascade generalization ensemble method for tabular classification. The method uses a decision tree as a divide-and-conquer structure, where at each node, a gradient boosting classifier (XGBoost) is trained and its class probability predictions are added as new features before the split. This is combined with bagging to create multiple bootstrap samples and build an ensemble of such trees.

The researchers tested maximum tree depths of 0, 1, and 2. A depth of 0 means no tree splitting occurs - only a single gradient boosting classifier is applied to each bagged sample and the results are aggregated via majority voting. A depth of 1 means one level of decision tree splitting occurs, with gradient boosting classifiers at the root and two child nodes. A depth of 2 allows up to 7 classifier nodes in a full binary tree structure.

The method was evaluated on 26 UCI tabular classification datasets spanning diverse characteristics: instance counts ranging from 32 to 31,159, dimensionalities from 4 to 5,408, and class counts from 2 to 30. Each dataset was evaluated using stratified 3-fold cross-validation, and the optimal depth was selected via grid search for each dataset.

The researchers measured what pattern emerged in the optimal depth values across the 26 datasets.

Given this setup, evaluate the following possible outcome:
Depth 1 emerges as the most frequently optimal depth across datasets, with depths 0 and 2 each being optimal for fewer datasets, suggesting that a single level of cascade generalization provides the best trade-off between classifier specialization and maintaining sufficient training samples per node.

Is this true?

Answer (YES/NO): NO